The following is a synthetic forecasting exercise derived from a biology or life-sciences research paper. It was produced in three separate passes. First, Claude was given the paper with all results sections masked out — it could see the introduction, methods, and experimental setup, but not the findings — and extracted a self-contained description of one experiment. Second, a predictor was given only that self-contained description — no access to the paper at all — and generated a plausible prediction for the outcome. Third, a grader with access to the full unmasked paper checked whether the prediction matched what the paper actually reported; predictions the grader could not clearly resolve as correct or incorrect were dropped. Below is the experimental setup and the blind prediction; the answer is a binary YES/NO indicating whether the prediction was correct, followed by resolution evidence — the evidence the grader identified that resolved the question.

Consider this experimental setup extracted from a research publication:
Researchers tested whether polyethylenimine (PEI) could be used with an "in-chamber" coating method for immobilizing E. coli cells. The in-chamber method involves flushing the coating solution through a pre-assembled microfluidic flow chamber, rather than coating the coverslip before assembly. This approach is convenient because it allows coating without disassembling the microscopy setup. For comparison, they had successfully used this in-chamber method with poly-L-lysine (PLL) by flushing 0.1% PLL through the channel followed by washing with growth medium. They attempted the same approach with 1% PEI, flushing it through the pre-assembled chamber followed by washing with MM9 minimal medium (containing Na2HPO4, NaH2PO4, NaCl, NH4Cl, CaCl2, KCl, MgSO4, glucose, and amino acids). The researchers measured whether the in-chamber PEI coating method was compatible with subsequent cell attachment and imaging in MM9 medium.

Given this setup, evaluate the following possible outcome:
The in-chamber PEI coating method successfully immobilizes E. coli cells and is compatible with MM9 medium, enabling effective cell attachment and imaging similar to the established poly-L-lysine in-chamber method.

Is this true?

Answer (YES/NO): NO